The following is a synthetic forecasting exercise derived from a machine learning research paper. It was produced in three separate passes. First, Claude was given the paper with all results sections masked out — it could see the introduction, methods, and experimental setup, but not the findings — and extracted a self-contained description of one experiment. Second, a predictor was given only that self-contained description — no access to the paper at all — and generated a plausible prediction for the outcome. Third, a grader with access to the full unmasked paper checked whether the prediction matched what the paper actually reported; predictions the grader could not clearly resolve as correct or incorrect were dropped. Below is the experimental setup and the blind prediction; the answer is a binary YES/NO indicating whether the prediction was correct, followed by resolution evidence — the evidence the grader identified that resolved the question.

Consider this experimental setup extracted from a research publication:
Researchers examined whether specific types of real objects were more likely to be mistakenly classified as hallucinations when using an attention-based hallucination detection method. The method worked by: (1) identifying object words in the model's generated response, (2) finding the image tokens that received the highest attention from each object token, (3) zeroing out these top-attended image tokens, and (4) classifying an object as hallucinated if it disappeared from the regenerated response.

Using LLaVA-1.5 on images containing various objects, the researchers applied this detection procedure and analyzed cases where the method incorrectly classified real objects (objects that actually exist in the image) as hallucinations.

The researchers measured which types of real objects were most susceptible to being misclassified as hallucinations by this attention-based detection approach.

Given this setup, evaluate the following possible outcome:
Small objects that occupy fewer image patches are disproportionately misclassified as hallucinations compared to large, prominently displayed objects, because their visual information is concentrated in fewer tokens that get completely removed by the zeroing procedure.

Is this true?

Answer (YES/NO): YES